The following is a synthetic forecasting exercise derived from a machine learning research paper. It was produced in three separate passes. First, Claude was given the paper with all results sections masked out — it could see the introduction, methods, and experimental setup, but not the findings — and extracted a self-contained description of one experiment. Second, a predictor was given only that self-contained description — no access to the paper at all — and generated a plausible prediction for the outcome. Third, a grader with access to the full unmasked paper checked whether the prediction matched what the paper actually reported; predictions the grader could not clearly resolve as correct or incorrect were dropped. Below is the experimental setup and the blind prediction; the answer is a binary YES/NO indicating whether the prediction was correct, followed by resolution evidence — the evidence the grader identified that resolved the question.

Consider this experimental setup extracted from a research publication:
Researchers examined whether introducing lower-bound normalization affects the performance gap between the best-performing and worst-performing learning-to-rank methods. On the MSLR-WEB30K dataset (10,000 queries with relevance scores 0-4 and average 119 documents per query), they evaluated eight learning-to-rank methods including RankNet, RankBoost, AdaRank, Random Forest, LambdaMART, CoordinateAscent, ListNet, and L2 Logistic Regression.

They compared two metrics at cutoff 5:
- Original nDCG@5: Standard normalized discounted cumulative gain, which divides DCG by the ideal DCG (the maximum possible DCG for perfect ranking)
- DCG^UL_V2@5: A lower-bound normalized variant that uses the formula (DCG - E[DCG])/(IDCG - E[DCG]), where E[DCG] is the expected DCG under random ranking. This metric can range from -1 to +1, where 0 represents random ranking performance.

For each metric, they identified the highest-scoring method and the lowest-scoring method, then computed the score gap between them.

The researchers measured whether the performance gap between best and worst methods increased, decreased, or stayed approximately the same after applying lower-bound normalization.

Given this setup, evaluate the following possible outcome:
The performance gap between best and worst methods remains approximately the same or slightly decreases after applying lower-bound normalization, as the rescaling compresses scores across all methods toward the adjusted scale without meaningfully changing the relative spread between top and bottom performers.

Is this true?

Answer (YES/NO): NO